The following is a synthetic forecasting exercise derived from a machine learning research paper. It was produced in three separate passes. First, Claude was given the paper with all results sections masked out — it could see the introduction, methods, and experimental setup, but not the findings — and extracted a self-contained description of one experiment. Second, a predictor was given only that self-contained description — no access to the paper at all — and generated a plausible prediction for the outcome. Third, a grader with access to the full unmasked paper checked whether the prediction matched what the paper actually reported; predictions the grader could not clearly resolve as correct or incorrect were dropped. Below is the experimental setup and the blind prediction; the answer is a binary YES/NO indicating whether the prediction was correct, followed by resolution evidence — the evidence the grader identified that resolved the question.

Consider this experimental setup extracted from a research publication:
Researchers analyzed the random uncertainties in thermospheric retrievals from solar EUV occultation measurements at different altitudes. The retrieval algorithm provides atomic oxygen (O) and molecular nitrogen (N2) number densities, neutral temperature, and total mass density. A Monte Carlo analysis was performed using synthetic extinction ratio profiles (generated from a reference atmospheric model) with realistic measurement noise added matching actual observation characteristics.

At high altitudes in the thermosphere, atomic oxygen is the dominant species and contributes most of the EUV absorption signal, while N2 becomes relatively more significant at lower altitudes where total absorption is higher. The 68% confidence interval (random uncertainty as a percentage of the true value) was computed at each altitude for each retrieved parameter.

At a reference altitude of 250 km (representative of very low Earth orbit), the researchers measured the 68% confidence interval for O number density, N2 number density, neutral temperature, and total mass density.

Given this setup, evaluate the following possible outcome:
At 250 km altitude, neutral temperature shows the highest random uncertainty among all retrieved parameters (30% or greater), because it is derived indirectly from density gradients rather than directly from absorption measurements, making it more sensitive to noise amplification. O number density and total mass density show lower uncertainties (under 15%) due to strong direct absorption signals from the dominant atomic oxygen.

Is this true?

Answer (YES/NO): NO